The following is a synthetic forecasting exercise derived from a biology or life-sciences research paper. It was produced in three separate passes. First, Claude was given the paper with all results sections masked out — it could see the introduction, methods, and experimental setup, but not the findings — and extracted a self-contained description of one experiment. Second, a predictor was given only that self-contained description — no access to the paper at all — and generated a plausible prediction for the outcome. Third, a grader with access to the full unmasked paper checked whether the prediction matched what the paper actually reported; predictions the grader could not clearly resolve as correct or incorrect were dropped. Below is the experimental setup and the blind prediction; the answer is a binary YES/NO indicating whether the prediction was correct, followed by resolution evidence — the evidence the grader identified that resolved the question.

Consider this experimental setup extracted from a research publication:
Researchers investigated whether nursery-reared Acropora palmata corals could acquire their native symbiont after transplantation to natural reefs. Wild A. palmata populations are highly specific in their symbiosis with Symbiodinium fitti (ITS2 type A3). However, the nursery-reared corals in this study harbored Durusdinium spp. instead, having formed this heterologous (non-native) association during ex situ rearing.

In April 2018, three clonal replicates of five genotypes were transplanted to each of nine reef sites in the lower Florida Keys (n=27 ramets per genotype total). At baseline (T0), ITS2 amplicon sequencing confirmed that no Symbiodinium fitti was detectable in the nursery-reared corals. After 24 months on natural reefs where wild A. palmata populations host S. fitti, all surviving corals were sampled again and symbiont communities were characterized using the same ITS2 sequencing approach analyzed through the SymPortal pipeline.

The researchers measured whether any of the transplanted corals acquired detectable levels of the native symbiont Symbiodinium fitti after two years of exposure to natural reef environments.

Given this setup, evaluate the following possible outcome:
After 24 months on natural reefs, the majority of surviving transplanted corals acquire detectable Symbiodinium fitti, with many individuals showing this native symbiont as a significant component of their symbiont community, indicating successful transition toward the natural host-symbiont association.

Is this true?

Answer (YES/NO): NO